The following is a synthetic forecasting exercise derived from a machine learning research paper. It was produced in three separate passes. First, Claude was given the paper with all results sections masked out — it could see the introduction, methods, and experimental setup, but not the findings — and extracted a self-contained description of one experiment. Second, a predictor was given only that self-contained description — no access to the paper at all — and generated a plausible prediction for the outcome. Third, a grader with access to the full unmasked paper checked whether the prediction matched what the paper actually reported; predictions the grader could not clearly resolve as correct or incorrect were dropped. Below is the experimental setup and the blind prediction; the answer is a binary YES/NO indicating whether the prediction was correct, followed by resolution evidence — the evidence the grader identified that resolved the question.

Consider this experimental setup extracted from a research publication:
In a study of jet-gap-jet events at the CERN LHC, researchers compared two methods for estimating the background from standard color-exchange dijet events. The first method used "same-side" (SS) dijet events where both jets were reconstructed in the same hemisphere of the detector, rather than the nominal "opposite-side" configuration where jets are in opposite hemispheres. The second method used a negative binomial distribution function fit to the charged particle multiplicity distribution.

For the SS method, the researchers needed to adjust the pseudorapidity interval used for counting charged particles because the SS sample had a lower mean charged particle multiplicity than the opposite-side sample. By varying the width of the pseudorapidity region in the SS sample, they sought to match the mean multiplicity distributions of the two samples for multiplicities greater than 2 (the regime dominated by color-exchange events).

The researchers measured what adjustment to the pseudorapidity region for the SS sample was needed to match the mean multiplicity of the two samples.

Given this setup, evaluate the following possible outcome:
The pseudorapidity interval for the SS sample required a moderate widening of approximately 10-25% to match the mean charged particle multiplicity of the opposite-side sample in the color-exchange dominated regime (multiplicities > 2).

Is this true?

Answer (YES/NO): YES